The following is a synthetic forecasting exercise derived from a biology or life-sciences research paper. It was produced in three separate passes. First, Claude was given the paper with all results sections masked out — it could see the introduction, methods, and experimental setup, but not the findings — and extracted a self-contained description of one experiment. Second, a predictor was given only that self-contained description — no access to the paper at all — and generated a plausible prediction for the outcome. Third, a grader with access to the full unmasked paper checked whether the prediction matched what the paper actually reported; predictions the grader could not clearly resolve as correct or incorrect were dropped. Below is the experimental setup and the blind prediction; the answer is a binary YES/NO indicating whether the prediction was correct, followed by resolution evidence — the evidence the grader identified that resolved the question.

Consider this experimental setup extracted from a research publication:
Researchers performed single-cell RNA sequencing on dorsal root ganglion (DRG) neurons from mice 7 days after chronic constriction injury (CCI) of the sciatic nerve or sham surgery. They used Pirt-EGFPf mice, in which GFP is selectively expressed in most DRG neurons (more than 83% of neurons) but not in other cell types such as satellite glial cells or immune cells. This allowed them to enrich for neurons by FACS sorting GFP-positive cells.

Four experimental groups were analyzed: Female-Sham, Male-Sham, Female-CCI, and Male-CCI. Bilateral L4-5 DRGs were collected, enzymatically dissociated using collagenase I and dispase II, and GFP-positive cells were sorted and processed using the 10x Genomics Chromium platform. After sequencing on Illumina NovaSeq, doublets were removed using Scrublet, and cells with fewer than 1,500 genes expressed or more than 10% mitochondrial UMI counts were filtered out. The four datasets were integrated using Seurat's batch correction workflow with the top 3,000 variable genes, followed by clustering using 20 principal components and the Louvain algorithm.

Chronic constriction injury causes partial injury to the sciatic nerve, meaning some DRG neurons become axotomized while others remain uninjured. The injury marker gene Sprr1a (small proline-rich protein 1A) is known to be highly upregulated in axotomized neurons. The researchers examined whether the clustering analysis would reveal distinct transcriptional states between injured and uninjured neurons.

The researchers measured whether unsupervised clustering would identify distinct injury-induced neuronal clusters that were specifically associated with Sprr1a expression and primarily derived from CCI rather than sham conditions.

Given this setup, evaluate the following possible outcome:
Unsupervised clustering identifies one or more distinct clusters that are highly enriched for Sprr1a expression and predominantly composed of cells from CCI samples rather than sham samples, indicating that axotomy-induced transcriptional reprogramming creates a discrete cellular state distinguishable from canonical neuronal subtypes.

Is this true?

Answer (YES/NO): YES